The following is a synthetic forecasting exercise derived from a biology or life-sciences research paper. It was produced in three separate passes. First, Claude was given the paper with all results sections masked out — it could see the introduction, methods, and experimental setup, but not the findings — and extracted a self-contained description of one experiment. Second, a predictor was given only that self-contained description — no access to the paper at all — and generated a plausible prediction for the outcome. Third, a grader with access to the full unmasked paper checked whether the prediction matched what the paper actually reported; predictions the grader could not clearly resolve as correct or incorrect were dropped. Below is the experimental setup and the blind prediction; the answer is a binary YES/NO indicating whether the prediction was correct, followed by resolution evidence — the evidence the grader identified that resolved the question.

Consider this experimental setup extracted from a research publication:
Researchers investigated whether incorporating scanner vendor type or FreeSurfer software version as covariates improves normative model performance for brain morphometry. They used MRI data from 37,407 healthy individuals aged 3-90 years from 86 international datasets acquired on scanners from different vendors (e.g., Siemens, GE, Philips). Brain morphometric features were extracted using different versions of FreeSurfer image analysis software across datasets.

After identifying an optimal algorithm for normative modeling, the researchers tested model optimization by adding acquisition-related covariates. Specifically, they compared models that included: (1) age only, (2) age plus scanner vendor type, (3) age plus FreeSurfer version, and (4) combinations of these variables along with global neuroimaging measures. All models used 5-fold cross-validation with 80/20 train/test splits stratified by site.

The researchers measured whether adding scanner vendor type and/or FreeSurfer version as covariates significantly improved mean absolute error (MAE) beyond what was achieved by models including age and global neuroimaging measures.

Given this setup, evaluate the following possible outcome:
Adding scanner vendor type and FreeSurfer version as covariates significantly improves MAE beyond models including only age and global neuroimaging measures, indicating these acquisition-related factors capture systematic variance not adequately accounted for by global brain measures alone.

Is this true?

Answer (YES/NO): NO